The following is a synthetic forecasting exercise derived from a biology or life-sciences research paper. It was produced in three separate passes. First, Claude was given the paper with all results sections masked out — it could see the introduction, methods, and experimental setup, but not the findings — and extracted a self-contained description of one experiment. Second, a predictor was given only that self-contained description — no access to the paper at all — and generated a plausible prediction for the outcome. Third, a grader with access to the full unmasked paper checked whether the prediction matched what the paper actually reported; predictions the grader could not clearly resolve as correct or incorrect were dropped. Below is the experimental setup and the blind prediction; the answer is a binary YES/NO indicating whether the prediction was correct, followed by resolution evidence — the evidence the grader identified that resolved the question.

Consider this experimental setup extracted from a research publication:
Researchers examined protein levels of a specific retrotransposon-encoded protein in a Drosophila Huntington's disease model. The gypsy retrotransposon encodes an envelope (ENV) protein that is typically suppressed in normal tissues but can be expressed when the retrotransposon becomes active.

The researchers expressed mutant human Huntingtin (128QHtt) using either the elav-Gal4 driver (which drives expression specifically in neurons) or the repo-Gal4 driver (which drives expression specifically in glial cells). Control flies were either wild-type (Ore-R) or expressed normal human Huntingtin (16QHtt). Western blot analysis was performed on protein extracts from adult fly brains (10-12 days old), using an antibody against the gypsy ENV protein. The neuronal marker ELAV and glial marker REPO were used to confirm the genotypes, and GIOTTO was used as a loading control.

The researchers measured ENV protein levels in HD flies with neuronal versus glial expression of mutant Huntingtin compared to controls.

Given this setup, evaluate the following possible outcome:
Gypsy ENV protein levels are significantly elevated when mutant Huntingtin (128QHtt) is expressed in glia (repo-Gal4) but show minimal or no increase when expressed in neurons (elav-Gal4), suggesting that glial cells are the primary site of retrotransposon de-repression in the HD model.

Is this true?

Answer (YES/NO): NO